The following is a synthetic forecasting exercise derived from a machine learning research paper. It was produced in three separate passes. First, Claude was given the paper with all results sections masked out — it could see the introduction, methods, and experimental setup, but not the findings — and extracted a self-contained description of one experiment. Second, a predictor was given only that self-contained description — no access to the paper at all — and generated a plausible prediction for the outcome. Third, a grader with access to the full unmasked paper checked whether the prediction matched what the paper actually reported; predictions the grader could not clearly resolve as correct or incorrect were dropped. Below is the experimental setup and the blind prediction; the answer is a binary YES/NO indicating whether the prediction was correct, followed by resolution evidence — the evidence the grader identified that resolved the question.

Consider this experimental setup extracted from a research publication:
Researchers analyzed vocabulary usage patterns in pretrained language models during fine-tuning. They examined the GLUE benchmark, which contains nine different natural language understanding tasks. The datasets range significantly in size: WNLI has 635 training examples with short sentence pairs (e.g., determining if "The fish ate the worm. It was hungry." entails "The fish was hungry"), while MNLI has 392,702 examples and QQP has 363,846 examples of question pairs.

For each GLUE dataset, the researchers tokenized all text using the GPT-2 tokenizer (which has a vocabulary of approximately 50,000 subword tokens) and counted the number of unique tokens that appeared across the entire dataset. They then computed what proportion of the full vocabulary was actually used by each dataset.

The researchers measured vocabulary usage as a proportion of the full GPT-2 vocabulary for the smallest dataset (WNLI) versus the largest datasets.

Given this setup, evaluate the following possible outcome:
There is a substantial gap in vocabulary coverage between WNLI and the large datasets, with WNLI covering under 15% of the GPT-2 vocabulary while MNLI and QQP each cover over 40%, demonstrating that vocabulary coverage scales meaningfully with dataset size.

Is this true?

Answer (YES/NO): YES